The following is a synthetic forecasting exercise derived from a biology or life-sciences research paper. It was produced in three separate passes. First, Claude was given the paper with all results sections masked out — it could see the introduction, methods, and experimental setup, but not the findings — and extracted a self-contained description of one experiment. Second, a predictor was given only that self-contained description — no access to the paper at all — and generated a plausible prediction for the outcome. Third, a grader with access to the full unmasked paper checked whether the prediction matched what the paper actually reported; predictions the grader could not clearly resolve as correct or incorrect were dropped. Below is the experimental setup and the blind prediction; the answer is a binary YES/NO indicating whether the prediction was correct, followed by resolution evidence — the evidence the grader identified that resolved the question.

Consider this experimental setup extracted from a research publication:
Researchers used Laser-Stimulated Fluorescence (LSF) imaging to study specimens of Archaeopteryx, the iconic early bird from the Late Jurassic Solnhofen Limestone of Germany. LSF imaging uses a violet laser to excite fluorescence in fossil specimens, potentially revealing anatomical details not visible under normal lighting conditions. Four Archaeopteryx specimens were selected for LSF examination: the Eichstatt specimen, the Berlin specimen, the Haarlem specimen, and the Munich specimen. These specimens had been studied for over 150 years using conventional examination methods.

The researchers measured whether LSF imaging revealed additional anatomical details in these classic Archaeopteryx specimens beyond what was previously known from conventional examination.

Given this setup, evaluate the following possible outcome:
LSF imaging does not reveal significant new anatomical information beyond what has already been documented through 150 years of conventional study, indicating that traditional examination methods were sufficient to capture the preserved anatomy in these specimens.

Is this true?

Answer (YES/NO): NO